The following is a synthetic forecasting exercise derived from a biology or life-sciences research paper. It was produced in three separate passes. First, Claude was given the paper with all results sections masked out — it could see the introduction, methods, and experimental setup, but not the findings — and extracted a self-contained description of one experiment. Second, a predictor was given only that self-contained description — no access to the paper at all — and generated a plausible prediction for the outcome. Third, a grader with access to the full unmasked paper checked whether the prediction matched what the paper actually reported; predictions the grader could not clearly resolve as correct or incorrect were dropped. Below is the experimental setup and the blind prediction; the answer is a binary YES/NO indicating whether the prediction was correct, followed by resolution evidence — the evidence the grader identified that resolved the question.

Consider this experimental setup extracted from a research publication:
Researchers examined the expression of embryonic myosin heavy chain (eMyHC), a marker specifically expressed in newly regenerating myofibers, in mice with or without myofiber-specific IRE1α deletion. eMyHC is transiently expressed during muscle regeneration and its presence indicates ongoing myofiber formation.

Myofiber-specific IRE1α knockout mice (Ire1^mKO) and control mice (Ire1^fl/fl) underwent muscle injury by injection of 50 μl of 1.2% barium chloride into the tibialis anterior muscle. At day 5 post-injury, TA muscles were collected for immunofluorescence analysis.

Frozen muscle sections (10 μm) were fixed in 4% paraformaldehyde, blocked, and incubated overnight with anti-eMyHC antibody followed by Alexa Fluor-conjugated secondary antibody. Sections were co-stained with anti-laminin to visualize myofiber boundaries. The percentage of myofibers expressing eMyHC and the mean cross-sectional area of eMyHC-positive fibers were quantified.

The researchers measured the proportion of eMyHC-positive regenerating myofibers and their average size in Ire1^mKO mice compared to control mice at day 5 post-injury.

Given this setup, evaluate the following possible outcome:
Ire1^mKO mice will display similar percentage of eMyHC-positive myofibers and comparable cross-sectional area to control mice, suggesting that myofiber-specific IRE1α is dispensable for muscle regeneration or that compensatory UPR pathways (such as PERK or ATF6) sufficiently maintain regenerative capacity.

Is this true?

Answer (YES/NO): NO